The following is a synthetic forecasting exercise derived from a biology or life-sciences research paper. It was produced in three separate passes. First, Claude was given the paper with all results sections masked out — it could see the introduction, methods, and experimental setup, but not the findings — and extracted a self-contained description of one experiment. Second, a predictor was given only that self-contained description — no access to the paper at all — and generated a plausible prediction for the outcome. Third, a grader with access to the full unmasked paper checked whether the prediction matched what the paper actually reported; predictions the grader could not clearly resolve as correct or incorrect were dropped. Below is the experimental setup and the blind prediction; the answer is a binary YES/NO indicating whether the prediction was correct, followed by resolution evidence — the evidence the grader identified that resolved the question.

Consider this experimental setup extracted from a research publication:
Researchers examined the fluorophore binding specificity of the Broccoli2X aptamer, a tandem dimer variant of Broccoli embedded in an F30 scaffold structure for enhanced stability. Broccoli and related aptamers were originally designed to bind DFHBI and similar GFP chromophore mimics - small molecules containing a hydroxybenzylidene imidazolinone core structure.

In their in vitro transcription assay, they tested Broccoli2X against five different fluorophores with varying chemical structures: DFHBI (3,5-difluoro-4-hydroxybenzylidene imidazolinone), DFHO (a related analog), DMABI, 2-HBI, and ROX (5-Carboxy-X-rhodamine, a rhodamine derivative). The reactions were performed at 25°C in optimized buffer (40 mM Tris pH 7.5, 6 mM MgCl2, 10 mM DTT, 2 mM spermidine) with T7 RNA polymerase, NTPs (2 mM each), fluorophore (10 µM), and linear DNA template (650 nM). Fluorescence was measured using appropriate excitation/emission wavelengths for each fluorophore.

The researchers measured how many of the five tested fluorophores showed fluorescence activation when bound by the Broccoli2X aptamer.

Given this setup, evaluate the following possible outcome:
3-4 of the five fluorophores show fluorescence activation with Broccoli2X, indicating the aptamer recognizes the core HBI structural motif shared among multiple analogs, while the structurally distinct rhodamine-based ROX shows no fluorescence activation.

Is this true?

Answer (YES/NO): NO